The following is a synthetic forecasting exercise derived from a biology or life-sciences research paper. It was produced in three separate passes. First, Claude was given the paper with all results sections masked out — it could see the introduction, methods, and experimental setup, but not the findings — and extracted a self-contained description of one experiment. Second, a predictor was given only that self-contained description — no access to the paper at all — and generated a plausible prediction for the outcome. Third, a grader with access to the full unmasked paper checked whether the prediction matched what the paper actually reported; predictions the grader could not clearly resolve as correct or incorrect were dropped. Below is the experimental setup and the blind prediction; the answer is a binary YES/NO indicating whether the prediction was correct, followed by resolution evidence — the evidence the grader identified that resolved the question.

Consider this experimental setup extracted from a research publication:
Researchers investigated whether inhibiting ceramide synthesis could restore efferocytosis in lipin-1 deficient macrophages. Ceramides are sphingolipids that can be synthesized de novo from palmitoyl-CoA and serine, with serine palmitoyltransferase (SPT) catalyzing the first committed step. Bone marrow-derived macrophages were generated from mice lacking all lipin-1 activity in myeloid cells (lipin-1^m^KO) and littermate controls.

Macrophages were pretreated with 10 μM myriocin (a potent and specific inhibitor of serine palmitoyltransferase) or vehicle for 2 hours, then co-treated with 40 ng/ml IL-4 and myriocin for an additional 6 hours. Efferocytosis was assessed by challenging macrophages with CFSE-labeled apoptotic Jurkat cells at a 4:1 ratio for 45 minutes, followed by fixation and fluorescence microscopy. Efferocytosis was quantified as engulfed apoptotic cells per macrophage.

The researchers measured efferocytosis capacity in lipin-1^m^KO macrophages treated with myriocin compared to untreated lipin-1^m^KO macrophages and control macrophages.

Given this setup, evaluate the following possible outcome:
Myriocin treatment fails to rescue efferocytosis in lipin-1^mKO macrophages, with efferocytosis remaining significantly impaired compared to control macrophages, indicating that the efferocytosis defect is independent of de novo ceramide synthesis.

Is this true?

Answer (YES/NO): NO